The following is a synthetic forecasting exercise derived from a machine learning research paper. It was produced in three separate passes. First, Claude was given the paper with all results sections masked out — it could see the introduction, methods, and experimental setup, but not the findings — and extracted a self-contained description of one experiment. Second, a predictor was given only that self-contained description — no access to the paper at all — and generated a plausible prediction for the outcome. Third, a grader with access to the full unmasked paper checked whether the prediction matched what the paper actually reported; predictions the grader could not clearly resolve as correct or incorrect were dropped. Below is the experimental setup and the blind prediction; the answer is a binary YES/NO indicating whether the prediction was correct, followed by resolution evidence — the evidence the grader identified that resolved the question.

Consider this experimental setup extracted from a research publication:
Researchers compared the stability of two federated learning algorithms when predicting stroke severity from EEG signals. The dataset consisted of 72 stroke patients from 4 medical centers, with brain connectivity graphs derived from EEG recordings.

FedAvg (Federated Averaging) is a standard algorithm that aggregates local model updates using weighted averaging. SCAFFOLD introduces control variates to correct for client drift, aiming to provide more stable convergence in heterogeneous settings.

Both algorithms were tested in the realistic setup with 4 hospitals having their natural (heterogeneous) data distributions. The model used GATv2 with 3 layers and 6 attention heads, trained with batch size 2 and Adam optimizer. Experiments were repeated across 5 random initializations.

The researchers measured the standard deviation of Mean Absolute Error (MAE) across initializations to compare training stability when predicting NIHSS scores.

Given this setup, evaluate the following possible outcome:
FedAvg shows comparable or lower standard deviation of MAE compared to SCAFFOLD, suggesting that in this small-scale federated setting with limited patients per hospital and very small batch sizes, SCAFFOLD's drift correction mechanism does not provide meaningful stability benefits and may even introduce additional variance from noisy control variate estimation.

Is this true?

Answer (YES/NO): NO